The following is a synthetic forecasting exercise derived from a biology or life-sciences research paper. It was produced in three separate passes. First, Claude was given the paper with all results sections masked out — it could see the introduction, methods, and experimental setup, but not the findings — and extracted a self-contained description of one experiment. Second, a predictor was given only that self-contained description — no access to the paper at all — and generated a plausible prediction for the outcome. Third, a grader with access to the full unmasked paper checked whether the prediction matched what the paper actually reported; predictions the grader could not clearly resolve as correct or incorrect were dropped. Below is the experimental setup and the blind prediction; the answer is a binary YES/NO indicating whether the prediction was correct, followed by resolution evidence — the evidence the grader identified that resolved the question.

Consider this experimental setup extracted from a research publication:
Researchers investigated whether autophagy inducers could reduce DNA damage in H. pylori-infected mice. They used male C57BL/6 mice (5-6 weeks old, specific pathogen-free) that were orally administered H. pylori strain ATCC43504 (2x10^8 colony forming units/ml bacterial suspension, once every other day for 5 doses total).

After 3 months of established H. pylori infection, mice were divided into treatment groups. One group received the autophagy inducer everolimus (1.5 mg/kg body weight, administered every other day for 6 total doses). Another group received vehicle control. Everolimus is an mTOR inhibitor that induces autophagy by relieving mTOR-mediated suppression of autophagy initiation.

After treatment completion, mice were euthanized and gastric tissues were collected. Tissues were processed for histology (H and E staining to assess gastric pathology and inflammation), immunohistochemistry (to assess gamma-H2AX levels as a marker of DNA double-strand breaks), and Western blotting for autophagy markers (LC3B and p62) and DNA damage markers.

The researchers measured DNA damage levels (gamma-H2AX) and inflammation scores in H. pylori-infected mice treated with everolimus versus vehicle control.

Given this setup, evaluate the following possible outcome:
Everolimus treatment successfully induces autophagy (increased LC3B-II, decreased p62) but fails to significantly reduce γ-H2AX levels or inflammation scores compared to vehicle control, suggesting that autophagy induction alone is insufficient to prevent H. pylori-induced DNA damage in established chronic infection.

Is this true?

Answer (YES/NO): NO